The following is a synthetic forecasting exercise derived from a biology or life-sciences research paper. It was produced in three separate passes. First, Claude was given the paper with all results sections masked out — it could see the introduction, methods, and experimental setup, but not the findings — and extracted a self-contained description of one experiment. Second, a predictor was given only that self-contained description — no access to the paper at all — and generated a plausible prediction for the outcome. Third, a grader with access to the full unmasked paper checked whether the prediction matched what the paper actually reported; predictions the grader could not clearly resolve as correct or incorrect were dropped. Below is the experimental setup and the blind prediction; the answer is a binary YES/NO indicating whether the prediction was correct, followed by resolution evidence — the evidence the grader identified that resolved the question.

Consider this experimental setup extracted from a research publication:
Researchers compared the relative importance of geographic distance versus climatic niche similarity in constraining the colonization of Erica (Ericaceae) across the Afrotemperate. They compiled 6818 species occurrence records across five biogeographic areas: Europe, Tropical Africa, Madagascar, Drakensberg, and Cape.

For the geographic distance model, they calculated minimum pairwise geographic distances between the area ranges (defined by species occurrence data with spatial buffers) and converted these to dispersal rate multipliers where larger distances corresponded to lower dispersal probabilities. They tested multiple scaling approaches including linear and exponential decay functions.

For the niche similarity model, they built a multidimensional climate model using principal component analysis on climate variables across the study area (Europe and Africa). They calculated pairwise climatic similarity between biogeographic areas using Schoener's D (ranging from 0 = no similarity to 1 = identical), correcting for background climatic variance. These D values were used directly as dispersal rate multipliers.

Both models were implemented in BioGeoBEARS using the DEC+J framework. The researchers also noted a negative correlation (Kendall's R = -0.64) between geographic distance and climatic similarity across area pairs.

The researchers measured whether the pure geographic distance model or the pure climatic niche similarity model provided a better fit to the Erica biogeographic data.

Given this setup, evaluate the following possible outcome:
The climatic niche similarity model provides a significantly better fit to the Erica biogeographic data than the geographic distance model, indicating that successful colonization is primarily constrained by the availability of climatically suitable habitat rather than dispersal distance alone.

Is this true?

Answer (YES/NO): NO